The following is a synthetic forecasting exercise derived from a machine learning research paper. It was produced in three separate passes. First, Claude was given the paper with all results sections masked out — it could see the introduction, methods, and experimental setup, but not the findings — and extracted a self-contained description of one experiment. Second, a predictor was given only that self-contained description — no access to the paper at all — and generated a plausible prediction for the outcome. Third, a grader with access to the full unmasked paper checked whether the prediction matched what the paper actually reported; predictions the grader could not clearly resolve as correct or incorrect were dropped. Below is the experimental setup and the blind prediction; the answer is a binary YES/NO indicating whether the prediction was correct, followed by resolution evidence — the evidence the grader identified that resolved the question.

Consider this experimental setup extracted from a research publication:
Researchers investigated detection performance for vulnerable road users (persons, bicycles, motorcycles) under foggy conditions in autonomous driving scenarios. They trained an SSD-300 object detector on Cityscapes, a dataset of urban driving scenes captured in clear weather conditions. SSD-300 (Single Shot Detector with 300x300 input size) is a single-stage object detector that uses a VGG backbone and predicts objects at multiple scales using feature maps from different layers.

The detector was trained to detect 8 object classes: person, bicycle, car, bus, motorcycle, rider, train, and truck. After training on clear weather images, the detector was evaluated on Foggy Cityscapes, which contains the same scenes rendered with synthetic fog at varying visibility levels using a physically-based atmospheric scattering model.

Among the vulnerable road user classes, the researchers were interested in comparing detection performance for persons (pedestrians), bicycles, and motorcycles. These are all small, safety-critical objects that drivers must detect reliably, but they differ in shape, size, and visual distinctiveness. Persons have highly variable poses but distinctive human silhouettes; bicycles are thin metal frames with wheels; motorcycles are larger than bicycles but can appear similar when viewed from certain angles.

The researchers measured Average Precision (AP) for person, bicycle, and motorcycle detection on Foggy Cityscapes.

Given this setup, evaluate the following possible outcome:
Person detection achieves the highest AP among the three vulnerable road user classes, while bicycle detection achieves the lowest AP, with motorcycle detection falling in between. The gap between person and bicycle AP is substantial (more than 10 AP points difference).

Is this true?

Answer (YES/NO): NO